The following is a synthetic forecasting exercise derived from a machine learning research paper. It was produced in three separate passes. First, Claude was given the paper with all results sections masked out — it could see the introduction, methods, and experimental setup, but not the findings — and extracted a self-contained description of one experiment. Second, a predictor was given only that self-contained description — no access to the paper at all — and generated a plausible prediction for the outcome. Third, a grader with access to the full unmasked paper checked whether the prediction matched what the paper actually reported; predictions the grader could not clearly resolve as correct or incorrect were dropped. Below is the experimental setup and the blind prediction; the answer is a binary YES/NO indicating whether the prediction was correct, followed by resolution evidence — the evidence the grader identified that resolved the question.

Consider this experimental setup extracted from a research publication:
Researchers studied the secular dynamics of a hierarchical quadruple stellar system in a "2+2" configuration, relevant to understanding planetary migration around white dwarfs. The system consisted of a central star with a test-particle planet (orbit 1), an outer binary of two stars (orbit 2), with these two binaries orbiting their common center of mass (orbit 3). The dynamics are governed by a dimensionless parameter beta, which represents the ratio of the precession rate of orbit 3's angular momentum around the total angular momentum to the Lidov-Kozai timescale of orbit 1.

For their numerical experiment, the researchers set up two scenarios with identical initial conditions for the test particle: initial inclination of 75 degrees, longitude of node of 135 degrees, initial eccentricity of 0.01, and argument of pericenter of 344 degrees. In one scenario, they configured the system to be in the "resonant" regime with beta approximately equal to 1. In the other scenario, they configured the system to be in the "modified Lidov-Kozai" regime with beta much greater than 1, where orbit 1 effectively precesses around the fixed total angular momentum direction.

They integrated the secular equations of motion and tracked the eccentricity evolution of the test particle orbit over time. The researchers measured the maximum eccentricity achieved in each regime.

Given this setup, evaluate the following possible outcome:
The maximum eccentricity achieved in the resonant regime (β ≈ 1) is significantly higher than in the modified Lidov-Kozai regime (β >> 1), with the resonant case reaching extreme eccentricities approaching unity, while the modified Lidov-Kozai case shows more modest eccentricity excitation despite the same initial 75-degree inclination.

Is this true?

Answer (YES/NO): YES